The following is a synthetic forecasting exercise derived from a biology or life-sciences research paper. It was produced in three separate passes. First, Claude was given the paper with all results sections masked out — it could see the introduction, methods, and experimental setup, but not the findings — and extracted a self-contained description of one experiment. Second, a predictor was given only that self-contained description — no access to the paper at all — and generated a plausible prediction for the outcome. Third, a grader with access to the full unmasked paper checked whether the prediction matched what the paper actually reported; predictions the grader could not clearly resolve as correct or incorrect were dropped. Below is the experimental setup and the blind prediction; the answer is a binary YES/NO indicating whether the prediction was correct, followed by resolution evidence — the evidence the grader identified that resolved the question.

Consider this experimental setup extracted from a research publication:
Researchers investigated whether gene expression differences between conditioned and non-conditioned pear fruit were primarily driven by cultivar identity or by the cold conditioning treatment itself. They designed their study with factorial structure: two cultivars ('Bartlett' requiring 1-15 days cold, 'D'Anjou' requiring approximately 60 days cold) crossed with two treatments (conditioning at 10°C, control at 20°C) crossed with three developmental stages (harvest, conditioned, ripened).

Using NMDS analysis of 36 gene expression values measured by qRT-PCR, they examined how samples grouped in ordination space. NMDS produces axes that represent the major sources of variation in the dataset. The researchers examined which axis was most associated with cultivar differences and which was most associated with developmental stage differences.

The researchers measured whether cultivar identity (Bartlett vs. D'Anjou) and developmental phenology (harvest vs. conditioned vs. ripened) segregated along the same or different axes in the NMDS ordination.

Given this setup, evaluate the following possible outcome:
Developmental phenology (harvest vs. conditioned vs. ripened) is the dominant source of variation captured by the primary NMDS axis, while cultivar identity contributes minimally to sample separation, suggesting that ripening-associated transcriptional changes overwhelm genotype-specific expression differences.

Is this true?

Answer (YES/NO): NO